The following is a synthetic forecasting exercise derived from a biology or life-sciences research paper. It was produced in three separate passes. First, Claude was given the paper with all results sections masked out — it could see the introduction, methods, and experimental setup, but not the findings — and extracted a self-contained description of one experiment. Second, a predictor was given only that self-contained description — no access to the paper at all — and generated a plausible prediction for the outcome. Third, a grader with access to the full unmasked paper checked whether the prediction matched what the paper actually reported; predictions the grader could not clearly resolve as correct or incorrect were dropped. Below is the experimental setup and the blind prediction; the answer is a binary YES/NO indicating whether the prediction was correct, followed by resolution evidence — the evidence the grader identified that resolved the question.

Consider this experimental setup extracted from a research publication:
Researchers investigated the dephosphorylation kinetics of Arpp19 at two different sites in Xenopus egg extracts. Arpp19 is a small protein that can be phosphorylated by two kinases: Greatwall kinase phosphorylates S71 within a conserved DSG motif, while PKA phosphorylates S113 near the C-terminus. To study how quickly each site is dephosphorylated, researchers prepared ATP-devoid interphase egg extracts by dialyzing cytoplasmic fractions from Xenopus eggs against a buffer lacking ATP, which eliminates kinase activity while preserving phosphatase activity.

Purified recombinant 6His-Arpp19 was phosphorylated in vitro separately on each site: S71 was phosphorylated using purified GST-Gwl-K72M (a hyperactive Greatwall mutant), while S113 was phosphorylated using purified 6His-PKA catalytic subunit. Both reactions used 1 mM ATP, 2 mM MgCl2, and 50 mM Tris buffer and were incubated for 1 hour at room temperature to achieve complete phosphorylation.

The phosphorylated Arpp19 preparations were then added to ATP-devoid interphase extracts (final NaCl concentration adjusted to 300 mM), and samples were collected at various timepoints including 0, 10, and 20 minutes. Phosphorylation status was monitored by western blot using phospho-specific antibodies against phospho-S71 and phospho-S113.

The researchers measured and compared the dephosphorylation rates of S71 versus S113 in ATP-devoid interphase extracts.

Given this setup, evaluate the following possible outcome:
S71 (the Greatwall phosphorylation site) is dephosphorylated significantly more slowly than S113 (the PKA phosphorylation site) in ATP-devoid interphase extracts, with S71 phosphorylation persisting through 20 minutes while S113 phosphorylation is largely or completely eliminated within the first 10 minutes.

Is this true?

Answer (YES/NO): NO